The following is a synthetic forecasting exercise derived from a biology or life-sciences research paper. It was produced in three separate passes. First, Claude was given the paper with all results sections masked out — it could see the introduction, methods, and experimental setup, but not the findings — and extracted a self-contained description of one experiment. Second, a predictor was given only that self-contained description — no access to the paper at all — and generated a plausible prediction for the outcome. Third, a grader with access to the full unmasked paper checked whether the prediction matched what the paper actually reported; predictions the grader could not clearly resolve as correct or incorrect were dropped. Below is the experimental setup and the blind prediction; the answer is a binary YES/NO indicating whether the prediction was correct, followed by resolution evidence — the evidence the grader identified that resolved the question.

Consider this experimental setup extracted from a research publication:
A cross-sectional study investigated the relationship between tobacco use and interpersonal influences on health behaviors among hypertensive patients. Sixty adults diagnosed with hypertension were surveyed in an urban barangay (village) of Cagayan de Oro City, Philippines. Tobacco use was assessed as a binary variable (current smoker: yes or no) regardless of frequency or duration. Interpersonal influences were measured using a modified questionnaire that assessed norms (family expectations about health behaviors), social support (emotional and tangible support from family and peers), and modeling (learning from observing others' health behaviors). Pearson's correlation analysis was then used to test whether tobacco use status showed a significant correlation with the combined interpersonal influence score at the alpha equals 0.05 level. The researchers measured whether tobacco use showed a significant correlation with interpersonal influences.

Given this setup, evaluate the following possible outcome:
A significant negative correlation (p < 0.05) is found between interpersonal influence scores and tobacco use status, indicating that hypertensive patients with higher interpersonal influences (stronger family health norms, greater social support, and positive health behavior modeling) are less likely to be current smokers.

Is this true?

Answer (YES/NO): NO